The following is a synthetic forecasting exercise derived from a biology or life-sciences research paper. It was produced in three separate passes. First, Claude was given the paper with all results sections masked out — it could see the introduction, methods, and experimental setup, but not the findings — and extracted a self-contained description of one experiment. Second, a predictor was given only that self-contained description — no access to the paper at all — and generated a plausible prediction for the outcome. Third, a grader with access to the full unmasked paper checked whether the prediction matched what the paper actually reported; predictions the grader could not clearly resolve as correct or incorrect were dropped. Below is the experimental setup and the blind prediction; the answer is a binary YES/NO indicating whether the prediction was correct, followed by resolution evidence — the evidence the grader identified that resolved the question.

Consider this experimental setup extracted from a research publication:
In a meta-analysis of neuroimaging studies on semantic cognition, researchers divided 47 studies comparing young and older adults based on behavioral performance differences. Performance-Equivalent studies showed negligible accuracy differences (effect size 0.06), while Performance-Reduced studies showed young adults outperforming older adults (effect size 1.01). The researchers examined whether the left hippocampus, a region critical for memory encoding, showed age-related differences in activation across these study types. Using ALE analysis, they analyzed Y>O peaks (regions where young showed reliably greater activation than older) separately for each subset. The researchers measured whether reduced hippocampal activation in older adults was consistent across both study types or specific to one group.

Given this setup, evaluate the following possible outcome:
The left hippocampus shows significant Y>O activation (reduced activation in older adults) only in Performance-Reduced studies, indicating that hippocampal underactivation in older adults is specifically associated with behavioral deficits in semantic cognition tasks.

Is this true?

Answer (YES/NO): NO